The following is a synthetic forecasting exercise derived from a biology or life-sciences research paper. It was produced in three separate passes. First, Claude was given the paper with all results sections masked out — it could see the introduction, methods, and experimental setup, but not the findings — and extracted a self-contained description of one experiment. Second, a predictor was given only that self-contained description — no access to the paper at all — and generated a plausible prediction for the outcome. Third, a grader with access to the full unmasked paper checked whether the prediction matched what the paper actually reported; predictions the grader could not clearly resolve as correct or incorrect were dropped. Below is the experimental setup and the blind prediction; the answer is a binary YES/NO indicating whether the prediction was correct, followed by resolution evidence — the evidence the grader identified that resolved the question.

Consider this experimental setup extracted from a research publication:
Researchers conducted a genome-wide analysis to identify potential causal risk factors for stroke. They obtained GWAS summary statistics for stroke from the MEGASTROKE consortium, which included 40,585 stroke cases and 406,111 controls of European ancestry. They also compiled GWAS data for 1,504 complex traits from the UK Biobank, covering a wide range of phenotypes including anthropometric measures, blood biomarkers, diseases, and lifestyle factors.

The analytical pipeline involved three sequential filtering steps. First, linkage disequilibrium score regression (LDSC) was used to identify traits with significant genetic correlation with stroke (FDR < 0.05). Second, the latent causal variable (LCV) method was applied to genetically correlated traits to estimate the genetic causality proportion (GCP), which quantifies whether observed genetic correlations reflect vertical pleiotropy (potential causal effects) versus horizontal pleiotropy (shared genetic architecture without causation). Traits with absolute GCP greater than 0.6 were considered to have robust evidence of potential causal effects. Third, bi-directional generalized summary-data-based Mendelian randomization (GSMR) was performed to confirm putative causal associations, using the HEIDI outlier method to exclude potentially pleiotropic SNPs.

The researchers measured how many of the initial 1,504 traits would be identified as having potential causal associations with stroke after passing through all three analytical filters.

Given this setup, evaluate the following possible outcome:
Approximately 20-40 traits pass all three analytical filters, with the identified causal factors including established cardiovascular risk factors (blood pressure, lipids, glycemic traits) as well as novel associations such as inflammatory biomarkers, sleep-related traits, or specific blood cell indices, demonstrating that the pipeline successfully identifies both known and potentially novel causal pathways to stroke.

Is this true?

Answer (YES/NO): NO